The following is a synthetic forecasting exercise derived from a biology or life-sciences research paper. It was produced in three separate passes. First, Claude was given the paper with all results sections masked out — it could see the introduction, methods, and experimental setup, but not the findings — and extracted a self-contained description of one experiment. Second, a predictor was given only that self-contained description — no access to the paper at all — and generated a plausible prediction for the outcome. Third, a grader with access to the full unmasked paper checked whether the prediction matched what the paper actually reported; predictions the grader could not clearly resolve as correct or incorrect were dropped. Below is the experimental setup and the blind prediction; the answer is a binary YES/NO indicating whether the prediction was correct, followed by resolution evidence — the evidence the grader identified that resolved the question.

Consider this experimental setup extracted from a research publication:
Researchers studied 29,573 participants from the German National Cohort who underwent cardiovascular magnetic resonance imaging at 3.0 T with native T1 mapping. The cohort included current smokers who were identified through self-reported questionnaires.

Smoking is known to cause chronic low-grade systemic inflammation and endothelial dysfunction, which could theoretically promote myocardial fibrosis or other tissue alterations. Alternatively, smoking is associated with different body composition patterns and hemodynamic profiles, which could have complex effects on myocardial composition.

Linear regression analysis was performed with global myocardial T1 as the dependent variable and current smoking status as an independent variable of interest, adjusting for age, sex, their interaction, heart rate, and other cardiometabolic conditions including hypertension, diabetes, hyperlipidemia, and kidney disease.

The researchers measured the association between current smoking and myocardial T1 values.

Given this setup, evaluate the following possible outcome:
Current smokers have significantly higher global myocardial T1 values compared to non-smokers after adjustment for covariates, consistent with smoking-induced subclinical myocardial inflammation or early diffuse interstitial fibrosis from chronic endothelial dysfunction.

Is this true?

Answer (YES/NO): YES